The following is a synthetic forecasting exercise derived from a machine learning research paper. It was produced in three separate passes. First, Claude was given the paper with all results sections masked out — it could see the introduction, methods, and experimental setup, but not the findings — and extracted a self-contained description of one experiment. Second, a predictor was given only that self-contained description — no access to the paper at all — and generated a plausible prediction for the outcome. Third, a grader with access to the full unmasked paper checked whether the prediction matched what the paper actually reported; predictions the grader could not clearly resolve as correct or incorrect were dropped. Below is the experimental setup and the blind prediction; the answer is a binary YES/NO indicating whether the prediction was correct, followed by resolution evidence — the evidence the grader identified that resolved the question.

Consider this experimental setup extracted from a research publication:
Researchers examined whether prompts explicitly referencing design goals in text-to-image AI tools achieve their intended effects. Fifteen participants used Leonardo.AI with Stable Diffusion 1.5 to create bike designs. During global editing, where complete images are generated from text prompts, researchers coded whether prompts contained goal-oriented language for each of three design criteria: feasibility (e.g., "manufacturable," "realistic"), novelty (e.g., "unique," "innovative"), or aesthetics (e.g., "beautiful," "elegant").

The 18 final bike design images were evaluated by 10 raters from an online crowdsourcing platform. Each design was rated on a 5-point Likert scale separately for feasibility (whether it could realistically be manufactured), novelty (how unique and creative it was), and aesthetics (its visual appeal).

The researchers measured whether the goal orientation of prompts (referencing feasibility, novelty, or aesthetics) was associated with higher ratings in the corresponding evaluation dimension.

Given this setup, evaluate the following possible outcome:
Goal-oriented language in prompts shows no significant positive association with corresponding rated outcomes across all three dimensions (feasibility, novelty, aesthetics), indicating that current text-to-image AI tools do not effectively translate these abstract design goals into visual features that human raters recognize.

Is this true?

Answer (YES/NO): NO